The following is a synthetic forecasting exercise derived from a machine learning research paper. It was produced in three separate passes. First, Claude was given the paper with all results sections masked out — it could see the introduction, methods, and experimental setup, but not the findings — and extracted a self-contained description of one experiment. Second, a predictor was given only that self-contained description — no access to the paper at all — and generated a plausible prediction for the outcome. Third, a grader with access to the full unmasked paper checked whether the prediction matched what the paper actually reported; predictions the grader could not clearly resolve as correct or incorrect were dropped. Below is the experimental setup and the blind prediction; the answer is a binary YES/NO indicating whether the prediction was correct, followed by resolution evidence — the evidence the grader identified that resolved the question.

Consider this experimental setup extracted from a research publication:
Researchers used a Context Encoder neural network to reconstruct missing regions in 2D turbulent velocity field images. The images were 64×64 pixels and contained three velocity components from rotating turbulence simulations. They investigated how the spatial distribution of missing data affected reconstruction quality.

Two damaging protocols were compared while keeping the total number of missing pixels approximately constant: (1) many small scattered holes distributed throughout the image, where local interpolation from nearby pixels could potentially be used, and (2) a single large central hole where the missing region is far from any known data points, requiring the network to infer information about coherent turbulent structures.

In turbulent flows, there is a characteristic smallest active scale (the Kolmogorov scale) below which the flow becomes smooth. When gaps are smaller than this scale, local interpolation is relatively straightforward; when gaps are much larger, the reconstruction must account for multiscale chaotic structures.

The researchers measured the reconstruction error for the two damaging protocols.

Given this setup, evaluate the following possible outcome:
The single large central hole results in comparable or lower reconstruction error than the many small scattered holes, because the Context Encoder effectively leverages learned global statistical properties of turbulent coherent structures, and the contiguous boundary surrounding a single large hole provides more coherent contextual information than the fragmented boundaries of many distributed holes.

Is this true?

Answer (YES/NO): NO